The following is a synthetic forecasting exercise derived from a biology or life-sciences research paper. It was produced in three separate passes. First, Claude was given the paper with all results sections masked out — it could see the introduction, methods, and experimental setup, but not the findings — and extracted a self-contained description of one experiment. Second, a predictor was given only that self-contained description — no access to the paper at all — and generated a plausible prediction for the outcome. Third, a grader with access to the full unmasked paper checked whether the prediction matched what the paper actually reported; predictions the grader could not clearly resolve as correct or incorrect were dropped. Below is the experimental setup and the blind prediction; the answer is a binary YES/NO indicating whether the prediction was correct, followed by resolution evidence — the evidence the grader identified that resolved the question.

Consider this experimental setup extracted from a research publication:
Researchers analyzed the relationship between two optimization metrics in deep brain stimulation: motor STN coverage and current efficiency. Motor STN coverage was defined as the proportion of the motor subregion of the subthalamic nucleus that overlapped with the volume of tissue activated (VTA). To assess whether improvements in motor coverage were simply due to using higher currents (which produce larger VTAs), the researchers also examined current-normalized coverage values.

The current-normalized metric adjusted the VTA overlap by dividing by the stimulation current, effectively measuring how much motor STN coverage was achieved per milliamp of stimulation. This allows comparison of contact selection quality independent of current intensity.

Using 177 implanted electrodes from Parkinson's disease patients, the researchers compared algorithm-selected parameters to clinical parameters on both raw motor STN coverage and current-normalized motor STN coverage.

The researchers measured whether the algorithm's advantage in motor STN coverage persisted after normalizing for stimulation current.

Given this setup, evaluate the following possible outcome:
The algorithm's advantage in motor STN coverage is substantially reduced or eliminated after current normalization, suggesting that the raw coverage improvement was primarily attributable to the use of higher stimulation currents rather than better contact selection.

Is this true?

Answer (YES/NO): NO